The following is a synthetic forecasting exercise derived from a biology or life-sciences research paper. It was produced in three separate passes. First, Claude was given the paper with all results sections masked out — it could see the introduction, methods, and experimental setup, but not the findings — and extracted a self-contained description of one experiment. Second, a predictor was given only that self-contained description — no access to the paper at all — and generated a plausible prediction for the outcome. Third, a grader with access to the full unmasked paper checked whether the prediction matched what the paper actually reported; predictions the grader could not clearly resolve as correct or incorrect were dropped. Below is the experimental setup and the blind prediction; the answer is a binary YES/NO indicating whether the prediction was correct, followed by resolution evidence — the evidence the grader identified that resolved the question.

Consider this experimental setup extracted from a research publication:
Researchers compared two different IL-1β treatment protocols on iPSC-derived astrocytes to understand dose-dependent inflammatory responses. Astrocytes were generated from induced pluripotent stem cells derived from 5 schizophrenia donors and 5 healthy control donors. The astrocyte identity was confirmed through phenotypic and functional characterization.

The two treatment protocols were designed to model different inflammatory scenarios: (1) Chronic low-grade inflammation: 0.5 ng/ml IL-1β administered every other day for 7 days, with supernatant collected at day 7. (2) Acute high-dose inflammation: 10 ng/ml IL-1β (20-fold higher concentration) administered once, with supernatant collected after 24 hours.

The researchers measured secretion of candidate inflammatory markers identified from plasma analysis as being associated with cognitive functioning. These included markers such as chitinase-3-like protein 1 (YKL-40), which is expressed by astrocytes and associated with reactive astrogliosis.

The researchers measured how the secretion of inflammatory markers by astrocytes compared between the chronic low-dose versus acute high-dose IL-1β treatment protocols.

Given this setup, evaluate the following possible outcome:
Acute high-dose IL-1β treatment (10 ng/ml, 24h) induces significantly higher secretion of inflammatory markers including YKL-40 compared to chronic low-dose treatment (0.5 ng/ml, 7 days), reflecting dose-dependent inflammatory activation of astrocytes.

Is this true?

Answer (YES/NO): NO